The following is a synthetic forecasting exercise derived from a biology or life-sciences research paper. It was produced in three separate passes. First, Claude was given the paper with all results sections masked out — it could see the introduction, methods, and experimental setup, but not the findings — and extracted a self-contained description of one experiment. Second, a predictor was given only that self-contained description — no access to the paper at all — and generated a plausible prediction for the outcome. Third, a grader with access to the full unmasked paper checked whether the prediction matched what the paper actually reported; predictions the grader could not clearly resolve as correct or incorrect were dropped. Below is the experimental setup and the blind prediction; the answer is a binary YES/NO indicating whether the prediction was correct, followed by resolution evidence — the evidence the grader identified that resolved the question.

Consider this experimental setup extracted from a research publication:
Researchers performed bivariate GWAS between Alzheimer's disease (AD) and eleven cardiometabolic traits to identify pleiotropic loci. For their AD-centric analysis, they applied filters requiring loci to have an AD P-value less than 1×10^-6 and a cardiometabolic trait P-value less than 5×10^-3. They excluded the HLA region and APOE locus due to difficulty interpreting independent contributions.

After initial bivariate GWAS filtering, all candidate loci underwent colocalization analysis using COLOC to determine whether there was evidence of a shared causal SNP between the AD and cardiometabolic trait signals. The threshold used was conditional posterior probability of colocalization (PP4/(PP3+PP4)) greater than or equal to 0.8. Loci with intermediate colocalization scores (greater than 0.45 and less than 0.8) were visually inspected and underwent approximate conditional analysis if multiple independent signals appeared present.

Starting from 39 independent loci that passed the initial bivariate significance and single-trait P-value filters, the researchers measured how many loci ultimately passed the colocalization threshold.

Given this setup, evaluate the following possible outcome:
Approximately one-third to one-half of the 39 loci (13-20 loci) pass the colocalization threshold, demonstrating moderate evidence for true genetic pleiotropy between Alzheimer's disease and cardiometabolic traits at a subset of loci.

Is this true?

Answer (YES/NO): NO